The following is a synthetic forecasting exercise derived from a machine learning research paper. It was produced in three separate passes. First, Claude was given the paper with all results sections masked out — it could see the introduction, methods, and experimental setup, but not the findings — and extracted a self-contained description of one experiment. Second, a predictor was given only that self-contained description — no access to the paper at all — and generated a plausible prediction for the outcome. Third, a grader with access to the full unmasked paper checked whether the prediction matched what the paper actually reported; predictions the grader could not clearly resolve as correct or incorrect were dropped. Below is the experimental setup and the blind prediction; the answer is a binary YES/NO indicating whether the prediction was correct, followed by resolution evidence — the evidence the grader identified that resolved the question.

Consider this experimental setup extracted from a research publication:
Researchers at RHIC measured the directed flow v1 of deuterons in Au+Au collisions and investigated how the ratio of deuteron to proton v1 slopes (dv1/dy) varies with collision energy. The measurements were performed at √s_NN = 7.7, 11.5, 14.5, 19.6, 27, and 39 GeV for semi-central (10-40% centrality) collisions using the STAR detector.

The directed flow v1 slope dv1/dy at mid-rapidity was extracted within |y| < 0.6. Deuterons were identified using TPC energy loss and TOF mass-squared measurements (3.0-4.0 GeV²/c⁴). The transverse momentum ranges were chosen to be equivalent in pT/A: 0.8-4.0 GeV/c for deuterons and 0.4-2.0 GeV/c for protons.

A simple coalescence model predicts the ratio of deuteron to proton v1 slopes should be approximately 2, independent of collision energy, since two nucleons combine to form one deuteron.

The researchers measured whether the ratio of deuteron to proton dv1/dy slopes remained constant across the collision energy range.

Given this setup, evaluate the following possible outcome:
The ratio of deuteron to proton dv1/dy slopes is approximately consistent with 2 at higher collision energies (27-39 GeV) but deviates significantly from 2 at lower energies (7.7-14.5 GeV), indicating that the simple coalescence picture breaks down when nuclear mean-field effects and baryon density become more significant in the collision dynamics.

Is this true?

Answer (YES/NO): NO